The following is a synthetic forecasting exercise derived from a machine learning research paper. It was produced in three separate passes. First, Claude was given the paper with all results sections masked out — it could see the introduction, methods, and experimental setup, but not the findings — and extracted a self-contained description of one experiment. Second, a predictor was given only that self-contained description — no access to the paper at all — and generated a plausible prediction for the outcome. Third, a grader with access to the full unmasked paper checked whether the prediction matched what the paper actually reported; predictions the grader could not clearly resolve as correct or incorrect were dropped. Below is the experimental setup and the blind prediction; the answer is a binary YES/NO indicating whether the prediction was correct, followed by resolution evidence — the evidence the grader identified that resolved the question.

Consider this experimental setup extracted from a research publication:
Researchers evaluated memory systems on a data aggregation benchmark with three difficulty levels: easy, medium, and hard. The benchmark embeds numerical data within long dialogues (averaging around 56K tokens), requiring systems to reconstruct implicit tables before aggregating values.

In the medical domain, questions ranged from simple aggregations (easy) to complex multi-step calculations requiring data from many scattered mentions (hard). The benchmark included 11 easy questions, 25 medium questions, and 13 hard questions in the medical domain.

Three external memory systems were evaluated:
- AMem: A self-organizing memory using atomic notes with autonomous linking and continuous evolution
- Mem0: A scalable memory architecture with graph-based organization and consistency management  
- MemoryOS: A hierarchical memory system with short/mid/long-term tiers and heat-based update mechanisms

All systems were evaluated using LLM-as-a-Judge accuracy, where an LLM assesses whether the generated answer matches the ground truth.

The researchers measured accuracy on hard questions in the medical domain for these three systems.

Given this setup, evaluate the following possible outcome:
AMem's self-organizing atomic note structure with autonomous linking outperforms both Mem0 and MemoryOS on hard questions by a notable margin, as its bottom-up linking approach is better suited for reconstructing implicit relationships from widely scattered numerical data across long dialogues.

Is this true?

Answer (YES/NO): NO